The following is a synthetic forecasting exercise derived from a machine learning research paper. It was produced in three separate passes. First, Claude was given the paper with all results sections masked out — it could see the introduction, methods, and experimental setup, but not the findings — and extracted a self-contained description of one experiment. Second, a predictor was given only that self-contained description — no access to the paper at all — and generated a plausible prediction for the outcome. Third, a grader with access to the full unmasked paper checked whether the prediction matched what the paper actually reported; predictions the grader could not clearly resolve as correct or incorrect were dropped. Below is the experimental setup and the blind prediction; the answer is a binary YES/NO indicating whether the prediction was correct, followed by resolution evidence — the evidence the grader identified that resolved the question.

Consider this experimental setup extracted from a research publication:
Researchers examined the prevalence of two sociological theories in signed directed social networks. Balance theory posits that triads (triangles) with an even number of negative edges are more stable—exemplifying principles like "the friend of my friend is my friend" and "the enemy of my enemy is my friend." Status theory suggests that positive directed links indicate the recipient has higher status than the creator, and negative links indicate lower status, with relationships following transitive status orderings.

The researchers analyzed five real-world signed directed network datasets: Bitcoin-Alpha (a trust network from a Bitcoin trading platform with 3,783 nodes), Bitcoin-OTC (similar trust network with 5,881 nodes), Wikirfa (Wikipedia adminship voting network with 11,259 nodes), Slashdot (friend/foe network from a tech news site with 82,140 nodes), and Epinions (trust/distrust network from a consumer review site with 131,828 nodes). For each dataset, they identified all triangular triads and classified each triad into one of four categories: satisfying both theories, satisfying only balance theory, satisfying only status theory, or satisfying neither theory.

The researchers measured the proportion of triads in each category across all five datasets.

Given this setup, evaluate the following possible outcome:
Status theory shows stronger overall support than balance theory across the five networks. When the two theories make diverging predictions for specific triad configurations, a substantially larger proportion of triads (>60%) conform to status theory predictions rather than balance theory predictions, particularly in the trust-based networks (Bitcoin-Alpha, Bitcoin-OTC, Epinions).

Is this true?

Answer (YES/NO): NO